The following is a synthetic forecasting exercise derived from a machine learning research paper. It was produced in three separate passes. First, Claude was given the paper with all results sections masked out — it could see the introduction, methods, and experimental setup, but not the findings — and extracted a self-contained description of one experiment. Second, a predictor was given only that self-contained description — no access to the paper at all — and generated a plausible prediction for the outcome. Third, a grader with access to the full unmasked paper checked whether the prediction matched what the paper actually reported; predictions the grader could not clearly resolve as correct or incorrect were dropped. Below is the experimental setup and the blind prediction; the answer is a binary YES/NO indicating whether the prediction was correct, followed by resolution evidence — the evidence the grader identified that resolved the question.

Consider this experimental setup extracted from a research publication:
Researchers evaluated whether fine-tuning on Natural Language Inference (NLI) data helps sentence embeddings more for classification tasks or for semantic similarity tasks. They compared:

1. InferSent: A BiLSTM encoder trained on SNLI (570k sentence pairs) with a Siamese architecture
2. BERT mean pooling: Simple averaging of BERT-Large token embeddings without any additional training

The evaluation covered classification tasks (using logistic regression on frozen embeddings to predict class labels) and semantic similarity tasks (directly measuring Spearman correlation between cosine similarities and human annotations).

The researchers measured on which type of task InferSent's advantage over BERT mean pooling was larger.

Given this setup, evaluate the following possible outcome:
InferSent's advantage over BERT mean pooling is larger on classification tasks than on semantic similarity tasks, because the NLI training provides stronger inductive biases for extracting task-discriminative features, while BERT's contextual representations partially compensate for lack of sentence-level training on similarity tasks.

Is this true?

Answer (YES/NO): NO